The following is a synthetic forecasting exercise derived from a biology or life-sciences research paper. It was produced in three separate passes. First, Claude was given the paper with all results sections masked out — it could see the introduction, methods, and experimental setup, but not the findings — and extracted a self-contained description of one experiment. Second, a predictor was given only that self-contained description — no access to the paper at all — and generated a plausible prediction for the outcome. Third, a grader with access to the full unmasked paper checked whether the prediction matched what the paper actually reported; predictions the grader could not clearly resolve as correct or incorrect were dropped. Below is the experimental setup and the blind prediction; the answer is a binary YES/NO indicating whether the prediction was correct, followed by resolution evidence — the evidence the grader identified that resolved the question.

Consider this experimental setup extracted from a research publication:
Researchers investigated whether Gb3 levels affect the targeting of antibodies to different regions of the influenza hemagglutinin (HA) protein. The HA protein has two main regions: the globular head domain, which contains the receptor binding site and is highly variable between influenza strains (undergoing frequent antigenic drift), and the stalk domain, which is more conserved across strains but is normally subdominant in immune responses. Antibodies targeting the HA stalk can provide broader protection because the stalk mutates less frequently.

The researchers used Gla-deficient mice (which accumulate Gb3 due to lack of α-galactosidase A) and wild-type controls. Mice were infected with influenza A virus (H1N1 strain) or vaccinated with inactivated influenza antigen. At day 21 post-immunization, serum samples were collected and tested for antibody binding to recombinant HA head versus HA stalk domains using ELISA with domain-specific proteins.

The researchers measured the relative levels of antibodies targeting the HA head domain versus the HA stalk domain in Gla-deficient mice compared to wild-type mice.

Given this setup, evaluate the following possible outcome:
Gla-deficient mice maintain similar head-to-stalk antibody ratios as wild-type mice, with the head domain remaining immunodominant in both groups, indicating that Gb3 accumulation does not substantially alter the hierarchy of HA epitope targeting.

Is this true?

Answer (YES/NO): NO